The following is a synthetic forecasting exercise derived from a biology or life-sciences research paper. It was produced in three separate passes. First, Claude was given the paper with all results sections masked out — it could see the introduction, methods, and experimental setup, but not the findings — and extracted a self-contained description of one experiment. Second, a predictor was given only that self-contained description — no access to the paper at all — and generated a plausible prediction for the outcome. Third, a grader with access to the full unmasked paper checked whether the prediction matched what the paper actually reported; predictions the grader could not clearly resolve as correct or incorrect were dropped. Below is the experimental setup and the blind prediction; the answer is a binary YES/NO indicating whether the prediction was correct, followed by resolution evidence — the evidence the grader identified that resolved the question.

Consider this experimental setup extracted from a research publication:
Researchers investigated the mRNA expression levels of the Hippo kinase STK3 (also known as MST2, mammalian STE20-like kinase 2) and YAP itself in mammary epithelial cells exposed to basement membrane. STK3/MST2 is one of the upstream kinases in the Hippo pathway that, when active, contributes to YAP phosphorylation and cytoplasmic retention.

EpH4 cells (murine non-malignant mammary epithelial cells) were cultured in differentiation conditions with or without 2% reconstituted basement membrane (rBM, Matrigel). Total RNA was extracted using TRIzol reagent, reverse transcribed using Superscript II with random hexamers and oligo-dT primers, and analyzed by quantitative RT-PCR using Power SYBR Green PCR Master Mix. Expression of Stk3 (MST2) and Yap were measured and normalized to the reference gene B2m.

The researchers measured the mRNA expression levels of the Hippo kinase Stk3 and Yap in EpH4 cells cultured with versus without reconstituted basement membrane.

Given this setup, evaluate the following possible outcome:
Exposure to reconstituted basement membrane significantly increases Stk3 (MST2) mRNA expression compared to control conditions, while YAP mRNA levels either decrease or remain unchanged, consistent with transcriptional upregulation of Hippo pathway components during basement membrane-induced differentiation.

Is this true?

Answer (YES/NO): NO